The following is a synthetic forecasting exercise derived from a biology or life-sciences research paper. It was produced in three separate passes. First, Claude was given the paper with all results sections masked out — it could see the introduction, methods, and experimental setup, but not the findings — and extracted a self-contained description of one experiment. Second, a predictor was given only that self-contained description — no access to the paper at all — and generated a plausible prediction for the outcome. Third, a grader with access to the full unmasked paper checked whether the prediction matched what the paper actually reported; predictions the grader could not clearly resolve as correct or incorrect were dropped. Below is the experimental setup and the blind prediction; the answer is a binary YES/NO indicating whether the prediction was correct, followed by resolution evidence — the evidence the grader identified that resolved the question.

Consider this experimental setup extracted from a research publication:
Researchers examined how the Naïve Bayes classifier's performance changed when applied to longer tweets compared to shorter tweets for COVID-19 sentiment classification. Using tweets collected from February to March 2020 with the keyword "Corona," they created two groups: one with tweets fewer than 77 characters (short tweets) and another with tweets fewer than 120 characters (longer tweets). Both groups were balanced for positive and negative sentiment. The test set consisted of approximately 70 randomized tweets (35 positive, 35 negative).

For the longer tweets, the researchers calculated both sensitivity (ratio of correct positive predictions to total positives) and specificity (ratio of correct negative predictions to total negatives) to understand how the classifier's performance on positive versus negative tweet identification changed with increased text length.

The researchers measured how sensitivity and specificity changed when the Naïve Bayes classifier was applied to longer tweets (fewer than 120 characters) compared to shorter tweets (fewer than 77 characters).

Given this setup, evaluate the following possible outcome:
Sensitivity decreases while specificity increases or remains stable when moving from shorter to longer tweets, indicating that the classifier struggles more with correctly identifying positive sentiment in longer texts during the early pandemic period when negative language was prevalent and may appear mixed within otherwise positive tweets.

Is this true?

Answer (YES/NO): YES